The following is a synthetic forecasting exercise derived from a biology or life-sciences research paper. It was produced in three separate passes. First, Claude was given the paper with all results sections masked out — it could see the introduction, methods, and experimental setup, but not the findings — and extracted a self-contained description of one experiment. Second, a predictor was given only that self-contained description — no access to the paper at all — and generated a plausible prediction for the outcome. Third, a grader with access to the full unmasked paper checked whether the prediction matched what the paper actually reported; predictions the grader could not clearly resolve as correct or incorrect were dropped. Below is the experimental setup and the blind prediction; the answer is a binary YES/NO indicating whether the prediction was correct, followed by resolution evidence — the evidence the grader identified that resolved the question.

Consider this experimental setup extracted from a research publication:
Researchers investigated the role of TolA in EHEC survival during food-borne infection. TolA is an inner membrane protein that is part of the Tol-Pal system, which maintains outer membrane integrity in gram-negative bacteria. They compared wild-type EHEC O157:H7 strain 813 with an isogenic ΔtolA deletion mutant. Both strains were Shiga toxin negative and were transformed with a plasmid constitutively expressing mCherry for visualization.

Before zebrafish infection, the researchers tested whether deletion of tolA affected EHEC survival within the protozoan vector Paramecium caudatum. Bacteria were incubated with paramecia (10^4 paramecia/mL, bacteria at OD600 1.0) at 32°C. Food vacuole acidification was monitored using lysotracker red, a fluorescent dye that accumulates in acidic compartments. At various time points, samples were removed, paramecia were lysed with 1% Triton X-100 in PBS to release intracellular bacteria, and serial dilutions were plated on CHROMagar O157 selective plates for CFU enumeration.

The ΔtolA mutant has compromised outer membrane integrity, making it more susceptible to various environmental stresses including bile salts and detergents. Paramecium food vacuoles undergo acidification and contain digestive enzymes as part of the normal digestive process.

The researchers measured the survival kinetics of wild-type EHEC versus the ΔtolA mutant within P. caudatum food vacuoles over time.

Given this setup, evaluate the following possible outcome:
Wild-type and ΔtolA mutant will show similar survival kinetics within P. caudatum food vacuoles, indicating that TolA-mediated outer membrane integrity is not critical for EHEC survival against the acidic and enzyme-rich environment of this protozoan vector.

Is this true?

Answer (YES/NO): YES